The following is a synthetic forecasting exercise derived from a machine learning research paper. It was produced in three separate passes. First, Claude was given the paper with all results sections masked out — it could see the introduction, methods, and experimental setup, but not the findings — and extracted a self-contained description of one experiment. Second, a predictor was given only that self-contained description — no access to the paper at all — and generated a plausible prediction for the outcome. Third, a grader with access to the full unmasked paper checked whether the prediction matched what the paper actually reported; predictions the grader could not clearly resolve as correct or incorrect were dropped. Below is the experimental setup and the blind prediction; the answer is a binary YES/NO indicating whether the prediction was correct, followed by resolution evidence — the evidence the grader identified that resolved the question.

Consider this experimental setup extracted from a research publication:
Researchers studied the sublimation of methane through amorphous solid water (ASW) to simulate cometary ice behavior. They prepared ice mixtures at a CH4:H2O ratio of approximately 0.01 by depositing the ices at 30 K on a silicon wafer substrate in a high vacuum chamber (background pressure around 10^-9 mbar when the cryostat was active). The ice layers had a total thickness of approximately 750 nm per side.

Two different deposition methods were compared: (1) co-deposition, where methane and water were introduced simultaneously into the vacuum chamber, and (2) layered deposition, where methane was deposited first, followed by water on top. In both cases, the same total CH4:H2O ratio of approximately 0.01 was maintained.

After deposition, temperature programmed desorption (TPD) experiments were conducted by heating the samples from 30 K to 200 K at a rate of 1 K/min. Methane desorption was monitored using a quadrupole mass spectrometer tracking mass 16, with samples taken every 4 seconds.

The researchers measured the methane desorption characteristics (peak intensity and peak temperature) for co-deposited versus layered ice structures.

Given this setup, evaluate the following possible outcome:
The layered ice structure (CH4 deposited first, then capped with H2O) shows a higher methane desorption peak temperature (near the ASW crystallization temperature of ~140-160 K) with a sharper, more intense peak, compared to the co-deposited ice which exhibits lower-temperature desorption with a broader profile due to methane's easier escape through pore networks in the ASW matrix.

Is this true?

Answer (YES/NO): NO